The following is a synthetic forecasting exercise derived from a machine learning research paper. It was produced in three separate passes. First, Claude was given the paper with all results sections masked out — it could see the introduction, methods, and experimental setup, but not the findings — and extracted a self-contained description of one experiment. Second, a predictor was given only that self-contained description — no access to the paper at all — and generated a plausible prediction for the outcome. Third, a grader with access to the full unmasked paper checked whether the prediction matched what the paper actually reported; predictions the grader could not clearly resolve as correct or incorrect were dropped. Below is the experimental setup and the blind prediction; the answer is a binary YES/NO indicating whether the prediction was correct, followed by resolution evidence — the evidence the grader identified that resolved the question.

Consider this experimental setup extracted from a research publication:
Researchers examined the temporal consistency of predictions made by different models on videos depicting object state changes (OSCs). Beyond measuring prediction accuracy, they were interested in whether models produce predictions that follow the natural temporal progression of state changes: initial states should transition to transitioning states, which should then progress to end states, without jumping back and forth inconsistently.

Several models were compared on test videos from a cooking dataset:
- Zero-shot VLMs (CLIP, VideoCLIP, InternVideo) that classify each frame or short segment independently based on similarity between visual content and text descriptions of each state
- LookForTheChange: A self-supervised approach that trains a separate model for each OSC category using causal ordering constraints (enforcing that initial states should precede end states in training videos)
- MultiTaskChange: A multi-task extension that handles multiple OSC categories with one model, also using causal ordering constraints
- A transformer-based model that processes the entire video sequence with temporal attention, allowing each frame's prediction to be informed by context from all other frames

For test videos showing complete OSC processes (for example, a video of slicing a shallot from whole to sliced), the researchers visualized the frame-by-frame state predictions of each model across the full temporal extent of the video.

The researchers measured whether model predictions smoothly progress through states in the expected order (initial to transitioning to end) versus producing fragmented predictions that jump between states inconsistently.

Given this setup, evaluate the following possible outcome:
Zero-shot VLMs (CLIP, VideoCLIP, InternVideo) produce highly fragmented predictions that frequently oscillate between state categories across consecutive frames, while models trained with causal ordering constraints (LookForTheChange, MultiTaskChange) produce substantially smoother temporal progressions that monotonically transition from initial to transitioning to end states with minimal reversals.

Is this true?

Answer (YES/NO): NO